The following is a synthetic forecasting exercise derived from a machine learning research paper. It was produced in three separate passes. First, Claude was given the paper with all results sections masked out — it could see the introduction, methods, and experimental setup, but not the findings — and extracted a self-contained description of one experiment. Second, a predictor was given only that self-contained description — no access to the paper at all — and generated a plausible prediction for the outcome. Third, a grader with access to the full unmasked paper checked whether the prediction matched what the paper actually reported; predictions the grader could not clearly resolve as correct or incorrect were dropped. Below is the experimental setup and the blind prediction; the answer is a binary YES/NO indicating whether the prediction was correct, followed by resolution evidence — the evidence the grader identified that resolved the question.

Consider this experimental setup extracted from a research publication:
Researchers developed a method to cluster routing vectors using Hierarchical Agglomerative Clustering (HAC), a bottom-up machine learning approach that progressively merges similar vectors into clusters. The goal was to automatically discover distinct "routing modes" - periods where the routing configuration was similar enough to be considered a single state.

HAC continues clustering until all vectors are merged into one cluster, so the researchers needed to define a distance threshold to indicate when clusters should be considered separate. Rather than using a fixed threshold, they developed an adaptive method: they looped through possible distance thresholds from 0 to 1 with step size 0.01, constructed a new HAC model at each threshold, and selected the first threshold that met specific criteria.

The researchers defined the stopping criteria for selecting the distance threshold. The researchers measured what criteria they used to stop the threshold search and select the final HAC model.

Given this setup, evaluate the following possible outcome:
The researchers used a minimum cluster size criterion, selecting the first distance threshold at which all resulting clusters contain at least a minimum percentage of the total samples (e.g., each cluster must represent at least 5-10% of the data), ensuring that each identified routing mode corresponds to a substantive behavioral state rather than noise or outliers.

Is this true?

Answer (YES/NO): NO